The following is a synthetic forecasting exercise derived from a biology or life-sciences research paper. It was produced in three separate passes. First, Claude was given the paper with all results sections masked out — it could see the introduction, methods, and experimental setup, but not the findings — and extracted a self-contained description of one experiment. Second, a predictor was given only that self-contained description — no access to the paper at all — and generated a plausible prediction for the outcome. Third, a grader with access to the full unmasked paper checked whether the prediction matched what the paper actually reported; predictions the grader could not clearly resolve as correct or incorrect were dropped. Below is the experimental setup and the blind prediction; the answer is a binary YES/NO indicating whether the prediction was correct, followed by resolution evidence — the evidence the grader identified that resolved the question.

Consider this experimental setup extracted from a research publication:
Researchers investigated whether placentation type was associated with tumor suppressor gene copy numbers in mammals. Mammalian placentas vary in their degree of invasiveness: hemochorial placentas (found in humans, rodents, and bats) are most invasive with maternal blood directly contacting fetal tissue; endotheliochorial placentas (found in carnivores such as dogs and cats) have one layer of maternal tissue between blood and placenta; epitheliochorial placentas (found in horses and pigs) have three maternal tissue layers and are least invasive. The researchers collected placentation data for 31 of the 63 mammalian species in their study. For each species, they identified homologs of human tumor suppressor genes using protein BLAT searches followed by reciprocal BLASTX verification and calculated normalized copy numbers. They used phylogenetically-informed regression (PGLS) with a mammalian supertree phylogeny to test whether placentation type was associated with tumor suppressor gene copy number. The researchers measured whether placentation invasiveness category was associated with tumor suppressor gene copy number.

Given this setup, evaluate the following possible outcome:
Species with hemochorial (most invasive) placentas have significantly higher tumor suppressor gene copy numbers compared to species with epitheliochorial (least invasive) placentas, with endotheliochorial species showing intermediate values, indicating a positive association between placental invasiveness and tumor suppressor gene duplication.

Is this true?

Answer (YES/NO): NO